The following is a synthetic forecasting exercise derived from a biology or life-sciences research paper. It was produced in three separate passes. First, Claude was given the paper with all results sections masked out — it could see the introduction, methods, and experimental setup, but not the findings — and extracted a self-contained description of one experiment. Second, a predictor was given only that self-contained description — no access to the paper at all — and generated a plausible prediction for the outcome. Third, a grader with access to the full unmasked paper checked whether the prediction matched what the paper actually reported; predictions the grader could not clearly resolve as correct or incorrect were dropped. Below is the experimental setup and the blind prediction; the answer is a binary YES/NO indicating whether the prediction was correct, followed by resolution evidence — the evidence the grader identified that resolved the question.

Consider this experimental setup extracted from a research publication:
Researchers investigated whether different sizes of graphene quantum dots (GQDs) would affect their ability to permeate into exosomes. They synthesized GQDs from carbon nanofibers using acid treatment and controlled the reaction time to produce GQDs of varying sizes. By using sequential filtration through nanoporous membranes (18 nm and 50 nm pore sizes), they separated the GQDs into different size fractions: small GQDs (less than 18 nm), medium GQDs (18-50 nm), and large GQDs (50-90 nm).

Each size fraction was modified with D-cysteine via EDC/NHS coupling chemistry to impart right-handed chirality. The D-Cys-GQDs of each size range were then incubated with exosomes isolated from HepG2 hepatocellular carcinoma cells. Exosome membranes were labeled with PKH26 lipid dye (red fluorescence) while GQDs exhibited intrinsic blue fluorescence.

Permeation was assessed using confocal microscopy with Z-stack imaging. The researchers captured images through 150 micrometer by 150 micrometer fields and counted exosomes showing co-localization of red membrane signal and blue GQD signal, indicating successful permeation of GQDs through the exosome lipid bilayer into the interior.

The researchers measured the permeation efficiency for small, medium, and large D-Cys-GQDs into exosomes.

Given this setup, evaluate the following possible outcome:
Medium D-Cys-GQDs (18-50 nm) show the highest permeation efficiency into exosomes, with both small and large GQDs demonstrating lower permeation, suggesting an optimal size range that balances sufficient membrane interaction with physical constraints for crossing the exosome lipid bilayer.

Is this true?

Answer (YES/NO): NO